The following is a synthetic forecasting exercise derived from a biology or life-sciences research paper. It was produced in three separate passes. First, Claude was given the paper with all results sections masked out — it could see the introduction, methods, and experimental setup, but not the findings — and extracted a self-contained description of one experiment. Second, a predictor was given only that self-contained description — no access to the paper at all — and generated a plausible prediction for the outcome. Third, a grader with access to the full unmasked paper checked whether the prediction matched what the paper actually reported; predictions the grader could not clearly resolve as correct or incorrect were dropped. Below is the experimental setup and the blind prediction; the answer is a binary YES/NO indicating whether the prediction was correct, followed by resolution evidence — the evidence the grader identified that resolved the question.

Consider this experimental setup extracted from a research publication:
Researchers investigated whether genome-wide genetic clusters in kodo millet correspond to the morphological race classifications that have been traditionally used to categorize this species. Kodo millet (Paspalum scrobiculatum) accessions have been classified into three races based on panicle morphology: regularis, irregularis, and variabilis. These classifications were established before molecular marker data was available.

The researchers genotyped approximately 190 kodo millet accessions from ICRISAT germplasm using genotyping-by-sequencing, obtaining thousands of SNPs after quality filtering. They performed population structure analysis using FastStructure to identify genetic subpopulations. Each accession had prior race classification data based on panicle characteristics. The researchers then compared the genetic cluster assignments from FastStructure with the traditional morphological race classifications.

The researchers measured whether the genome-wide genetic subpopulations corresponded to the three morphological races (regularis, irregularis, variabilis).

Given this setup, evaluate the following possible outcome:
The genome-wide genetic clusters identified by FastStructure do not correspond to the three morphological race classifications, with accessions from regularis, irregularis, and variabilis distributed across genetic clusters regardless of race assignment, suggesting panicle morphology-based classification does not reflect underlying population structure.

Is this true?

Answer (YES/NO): YES